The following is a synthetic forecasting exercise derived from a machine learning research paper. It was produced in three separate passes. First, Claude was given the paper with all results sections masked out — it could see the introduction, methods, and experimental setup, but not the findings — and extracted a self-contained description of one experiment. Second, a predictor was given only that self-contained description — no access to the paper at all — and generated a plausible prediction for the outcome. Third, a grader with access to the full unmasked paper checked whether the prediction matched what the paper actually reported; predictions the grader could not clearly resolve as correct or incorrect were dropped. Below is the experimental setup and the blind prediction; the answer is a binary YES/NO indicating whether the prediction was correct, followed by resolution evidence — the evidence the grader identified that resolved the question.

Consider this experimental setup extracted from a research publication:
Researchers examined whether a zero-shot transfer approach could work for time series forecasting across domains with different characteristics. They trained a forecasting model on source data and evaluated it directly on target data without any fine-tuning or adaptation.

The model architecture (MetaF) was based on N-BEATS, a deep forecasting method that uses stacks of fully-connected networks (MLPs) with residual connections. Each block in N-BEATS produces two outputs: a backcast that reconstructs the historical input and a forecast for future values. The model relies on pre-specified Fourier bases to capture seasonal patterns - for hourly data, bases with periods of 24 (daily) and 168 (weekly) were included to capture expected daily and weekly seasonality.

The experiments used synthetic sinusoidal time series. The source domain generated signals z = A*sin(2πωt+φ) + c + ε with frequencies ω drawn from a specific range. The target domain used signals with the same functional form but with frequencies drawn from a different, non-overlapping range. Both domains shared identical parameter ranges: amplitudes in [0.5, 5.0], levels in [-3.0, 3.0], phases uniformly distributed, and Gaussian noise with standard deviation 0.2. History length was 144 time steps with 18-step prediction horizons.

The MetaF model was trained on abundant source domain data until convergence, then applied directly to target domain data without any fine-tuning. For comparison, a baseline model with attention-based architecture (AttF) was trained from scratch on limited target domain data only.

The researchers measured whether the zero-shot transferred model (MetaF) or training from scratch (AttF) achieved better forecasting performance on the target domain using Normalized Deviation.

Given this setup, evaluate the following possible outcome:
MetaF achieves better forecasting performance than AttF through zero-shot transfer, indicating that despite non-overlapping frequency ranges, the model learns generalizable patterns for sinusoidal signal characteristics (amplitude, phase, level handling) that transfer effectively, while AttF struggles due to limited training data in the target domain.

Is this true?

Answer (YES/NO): YES